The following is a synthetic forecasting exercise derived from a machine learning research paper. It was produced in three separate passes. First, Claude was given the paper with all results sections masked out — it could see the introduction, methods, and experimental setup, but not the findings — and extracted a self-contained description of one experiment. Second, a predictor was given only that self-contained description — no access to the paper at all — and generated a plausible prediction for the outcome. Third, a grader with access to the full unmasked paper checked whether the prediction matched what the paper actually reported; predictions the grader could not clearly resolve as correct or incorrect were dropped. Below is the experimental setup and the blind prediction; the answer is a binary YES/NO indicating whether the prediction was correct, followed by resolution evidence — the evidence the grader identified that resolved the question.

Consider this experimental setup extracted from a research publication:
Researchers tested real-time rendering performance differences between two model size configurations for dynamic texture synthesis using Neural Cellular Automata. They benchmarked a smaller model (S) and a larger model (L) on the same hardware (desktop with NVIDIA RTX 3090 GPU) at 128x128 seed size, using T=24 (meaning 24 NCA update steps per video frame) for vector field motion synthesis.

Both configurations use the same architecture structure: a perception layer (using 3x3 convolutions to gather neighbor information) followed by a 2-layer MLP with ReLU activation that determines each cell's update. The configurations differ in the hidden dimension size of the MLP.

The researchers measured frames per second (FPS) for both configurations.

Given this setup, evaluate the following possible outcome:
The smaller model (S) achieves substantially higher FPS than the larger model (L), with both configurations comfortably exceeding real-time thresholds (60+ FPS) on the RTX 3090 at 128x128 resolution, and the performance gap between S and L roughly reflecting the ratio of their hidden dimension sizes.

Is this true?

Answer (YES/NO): NO